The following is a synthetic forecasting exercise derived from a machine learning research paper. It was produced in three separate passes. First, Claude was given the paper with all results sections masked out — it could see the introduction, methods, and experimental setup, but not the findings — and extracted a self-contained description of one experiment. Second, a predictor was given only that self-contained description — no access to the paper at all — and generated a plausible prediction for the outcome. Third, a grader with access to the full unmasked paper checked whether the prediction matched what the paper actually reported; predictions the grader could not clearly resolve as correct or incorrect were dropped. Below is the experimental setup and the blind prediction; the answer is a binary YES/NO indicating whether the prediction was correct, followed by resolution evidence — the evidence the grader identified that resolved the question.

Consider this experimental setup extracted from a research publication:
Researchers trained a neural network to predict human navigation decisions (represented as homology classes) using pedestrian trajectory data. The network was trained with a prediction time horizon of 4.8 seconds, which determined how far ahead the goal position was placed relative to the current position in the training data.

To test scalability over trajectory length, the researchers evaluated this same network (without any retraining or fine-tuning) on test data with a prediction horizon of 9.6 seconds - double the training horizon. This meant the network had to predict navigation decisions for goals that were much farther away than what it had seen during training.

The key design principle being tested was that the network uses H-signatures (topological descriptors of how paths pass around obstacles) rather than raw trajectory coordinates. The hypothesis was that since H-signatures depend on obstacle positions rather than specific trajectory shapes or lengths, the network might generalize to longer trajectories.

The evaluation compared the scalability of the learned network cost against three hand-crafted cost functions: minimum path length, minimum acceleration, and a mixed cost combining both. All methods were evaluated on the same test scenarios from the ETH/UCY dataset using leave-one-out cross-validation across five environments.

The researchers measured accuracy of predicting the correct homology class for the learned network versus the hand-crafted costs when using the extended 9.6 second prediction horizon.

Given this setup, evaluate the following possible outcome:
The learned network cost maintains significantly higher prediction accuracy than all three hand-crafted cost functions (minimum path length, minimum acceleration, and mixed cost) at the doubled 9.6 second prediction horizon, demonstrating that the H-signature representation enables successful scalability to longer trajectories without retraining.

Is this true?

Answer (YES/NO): YES